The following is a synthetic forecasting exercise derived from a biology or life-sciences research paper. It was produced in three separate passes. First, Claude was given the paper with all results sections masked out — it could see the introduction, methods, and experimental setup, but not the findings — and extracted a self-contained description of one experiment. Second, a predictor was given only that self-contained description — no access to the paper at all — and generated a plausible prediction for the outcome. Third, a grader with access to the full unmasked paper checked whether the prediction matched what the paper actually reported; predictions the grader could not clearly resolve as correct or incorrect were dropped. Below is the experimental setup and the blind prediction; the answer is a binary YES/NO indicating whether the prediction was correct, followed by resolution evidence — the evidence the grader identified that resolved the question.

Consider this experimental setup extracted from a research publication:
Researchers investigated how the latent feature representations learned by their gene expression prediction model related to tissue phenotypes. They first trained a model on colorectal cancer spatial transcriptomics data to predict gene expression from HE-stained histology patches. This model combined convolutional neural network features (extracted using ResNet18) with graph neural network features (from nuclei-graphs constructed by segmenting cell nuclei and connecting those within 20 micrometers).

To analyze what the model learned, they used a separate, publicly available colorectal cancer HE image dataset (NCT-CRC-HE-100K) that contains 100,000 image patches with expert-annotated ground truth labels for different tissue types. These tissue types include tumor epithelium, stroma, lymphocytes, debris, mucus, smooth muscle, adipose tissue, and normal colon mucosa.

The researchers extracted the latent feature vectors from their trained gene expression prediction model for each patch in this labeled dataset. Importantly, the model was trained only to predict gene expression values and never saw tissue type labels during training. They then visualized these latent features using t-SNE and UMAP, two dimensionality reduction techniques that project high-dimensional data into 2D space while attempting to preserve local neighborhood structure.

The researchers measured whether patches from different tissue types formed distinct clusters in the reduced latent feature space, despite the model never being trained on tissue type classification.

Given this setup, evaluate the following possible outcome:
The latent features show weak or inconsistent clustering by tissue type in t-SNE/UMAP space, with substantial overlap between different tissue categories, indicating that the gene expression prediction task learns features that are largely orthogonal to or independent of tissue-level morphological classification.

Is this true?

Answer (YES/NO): NO